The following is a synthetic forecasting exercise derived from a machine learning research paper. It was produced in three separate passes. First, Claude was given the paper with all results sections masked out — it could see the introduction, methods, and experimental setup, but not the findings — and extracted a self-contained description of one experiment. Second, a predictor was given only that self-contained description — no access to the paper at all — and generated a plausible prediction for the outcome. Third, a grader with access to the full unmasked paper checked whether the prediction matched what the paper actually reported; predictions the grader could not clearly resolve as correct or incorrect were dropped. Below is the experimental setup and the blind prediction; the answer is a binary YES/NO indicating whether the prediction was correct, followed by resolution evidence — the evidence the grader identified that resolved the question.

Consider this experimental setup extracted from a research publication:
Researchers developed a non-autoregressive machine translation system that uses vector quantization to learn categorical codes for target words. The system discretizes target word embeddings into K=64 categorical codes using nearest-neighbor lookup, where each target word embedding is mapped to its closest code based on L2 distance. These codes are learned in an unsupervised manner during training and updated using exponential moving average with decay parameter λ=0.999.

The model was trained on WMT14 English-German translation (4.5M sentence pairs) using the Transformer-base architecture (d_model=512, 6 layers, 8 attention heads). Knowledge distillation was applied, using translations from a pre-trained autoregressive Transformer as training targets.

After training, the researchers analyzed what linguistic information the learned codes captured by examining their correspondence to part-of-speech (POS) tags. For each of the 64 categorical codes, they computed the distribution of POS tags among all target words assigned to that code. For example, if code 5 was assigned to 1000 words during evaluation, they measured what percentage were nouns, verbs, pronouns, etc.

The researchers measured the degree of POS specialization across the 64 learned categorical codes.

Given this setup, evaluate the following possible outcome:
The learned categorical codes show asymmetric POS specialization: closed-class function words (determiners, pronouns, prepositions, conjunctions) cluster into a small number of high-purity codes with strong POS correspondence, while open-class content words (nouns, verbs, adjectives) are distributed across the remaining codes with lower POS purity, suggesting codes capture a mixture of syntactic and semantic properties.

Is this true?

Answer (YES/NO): NO